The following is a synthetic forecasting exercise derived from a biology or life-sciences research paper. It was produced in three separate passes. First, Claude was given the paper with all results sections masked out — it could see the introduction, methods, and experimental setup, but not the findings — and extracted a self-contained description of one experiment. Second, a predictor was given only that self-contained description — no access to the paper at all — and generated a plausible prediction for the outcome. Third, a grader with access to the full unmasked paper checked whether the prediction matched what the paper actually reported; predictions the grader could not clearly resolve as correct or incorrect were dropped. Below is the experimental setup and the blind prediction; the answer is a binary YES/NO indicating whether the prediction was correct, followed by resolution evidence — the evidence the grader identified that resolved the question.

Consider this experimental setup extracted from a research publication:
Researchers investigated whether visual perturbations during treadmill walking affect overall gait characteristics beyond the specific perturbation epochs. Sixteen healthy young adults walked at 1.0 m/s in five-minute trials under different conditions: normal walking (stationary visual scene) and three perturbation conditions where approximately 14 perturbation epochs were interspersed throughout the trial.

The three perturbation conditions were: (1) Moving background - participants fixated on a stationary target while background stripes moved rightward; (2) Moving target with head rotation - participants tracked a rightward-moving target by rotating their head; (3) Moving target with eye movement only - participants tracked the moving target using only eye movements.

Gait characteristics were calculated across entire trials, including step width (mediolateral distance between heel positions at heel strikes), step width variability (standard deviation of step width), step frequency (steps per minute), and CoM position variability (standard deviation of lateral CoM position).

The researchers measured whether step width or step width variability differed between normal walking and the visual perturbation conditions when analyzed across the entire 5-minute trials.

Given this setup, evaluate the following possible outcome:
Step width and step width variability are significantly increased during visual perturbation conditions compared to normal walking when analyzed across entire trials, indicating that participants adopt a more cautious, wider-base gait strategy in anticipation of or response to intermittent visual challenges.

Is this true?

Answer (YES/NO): NO